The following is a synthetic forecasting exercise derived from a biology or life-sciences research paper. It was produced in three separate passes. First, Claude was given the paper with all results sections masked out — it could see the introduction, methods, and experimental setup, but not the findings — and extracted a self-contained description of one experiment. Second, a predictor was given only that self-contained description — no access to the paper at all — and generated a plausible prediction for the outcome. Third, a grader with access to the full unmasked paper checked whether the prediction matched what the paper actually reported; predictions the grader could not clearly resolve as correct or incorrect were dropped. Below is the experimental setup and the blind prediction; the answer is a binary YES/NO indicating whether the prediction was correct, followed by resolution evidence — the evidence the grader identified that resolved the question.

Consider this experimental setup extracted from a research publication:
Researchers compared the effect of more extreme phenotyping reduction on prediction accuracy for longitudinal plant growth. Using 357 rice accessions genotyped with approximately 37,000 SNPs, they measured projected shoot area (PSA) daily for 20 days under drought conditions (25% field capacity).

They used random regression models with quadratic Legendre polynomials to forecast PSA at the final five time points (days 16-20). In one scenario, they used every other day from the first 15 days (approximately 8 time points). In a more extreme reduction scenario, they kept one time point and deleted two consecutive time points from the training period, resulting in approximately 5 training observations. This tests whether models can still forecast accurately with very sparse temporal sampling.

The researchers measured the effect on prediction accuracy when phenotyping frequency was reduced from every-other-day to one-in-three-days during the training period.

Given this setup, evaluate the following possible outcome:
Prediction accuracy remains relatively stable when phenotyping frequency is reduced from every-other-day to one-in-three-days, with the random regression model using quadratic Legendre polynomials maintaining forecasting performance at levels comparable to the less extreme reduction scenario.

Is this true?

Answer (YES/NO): NO